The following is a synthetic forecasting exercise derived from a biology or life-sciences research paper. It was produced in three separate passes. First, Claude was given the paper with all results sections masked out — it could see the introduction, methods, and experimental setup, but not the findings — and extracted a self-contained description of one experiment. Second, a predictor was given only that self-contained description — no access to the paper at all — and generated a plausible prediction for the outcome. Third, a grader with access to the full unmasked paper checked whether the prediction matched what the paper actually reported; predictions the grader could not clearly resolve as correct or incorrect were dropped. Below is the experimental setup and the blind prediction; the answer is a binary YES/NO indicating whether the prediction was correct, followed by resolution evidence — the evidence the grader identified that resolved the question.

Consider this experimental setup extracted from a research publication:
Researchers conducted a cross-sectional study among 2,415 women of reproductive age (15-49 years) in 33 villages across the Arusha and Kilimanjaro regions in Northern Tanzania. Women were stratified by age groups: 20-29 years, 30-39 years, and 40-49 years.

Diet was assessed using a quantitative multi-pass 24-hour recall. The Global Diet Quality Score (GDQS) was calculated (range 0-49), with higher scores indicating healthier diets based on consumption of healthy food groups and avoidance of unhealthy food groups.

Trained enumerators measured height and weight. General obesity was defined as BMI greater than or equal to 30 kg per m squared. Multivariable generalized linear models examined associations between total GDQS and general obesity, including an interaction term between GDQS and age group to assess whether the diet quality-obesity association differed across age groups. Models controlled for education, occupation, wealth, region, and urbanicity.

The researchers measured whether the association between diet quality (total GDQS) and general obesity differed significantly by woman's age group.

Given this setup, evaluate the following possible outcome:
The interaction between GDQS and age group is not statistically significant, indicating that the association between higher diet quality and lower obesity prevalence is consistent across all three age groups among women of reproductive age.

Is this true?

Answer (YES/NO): NO